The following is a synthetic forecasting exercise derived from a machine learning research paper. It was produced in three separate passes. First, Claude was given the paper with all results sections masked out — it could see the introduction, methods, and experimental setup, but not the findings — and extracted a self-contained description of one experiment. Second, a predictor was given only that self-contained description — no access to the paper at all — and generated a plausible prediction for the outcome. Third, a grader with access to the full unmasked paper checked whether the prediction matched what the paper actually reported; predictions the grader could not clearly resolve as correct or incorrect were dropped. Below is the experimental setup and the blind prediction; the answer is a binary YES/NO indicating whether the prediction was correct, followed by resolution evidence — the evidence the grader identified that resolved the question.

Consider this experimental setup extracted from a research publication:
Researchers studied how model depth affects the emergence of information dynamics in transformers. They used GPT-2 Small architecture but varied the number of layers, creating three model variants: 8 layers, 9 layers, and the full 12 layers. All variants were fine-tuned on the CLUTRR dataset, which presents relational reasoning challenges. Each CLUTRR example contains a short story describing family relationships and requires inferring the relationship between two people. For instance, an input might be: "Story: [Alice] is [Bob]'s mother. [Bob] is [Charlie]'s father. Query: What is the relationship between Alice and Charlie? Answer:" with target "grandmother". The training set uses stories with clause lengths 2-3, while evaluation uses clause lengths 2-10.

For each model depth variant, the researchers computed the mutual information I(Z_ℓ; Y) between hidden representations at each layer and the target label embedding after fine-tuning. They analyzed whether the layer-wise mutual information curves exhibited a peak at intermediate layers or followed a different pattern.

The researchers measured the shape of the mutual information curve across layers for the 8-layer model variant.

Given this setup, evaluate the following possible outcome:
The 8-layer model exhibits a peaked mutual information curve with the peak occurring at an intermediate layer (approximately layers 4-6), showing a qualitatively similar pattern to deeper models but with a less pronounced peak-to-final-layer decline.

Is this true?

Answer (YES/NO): NO